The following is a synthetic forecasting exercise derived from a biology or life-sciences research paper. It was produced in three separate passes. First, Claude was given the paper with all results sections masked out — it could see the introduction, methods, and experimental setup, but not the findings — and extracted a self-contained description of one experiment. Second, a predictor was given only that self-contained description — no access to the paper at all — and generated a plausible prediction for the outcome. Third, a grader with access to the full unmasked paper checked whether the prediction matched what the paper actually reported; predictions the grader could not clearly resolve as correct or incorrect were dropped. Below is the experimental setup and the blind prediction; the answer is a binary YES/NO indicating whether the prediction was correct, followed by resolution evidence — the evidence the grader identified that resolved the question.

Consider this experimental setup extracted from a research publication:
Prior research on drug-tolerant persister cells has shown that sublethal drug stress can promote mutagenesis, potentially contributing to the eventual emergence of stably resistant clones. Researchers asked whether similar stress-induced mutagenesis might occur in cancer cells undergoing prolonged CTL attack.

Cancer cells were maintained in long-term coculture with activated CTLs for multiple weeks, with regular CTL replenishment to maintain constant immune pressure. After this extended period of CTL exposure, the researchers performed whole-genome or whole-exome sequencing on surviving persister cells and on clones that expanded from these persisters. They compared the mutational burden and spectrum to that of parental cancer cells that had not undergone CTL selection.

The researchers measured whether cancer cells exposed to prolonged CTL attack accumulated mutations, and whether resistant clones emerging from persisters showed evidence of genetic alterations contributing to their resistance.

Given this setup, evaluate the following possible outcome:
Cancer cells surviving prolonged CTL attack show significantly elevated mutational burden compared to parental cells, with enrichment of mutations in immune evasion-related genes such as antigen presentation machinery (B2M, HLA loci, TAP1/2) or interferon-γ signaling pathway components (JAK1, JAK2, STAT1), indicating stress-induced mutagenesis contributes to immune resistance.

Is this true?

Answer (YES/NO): NO